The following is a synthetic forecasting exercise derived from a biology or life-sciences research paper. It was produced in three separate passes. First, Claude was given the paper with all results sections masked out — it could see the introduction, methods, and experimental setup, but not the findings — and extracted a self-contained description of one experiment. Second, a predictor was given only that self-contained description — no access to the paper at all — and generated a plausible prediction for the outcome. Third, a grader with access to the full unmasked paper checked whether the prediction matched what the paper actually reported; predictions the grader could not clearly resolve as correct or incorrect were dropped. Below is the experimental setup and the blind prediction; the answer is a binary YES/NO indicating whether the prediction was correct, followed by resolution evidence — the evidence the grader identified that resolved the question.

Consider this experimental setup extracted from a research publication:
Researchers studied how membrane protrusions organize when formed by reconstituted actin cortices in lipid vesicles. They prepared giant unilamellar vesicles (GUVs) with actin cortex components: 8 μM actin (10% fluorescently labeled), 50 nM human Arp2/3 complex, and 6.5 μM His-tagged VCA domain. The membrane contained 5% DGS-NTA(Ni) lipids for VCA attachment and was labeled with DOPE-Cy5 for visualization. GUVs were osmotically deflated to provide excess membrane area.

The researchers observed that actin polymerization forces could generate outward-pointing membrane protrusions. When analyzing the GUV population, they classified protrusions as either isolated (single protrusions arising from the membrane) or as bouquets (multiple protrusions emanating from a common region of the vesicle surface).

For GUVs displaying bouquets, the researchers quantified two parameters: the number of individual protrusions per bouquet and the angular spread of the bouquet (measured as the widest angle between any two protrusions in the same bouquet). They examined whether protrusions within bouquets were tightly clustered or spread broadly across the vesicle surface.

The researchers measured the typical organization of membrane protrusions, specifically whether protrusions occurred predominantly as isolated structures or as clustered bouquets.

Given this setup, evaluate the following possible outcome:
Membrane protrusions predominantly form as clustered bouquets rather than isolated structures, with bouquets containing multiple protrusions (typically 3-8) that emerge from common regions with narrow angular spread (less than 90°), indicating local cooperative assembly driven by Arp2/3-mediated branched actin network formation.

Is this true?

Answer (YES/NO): NO